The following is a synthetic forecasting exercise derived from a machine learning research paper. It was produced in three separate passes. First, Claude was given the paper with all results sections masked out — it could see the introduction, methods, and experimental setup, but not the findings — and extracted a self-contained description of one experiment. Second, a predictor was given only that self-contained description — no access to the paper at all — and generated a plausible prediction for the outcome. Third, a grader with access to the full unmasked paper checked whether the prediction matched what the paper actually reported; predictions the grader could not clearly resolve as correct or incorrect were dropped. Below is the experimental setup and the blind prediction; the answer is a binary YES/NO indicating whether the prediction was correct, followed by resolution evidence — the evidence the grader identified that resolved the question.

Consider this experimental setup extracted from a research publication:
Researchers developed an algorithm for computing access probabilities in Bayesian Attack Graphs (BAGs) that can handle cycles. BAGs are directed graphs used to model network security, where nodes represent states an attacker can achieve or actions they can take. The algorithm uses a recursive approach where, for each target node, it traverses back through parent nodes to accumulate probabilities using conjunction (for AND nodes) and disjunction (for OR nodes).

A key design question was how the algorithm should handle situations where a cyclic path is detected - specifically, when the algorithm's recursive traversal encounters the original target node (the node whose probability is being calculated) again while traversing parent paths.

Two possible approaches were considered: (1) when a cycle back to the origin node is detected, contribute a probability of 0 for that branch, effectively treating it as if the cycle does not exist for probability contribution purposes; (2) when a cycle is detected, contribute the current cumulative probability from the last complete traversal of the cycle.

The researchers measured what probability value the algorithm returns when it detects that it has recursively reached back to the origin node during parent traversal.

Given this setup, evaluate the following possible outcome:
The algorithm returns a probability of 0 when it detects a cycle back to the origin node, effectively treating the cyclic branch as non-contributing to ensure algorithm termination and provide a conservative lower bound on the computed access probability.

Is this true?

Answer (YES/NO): YES